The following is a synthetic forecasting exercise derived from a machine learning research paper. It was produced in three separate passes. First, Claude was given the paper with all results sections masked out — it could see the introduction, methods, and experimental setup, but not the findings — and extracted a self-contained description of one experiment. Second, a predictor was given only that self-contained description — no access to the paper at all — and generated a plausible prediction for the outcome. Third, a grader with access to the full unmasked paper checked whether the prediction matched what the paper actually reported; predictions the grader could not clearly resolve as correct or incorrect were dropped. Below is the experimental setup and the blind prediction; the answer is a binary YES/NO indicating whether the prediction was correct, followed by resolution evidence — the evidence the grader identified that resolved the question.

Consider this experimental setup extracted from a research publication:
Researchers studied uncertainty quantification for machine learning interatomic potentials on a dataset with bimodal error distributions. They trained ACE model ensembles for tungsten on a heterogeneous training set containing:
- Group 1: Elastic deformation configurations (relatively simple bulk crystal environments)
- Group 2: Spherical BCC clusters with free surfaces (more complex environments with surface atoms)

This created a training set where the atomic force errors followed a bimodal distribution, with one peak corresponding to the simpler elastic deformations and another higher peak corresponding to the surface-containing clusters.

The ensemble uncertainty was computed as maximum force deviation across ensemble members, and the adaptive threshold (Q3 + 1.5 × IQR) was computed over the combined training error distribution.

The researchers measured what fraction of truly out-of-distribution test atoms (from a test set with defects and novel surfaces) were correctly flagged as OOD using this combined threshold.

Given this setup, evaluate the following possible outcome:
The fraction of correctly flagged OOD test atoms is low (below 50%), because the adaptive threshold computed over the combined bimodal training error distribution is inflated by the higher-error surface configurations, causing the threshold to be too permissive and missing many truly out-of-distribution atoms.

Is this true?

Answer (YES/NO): YES